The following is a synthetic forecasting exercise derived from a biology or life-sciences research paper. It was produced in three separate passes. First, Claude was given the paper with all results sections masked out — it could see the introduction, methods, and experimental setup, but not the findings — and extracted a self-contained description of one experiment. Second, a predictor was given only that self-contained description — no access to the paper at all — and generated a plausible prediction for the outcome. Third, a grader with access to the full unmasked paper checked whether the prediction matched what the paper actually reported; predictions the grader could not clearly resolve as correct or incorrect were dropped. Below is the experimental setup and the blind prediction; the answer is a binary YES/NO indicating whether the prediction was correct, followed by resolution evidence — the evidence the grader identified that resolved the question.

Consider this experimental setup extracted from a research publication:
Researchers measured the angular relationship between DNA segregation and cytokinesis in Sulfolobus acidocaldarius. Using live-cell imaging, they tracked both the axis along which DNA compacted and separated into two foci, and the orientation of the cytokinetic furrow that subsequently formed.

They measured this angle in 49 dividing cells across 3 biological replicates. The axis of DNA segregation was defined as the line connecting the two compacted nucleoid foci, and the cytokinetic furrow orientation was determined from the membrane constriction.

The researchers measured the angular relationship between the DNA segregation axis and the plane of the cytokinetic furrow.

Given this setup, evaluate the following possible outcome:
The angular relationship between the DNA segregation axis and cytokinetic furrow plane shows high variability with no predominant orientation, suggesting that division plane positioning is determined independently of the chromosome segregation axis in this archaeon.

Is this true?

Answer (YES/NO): NO